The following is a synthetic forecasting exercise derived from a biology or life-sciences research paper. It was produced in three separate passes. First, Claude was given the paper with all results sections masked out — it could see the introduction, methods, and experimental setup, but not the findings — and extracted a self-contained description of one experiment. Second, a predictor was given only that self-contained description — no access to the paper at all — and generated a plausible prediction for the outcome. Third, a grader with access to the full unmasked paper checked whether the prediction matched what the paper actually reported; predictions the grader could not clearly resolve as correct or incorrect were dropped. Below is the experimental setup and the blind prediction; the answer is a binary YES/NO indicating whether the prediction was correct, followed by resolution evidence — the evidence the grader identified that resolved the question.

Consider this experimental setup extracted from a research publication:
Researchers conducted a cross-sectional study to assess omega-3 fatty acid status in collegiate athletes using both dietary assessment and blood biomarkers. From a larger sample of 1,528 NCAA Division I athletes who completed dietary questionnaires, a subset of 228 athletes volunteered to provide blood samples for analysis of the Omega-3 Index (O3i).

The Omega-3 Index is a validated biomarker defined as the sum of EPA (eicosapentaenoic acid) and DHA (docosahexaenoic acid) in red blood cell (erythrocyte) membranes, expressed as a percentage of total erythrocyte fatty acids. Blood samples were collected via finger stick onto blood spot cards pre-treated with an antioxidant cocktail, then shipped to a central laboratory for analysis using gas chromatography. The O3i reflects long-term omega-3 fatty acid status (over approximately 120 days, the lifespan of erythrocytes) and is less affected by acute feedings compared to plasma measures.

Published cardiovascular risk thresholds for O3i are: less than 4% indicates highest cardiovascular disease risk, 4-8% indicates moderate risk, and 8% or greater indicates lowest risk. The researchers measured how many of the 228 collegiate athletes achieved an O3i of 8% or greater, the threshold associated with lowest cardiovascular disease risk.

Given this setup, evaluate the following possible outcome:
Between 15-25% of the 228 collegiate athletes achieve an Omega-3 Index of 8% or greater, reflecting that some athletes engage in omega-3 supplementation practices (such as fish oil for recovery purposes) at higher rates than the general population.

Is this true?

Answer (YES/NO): NO